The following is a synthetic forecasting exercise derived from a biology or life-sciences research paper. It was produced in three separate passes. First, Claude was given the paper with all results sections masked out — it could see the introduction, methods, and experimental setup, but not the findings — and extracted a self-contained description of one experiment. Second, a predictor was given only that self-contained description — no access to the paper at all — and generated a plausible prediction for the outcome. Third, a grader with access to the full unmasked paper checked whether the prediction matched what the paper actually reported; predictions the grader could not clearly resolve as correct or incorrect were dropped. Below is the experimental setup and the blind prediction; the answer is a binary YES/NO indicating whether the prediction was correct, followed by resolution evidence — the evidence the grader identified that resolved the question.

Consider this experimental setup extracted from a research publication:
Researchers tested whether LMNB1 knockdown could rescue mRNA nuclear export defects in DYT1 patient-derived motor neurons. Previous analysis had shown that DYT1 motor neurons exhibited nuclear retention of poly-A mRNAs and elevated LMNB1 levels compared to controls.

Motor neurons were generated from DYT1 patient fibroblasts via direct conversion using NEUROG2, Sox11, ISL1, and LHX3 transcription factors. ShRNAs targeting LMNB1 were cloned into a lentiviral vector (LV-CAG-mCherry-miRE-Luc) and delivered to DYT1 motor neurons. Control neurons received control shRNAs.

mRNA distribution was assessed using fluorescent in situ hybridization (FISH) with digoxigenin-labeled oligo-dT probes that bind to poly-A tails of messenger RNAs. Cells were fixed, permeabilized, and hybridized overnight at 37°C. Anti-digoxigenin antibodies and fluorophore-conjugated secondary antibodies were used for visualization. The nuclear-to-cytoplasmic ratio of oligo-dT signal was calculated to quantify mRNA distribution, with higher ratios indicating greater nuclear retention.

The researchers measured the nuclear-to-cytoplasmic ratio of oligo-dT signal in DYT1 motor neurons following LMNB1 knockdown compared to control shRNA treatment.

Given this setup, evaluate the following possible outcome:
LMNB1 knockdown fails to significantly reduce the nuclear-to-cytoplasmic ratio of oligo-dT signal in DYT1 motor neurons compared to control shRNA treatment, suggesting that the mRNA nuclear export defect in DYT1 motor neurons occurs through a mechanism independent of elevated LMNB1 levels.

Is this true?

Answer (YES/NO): NO